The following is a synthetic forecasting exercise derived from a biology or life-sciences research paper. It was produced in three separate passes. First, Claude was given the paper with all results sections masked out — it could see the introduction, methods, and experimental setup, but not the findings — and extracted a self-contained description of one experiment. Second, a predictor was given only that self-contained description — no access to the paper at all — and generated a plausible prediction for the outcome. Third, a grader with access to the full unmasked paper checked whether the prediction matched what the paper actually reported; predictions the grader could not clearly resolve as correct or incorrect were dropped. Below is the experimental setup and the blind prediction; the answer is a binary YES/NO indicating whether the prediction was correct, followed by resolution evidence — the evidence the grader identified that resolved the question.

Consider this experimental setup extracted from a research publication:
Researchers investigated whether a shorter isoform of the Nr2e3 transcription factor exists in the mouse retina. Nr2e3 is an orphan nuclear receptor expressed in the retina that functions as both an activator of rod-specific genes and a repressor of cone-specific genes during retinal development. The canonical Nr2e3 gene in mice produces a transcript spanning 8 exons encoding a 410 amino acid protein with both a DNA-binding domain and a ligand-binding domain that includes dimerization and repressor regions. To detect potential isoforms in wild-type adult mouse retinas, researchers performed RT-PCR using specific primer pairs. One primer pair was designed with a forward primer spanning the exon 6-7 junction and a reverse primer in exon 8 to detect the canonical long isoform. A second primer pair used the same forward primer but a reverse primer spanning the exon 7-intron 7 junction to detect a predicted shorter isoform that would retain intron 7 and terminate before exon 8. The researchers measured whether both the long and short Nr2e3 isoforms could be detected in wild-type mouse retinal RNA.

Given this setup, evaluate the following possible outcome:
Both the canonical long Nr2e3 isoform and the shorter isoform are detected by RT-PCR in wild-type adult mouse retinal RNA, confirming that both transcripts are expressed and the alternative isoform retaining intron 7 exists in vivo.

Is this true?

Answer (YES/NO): YES